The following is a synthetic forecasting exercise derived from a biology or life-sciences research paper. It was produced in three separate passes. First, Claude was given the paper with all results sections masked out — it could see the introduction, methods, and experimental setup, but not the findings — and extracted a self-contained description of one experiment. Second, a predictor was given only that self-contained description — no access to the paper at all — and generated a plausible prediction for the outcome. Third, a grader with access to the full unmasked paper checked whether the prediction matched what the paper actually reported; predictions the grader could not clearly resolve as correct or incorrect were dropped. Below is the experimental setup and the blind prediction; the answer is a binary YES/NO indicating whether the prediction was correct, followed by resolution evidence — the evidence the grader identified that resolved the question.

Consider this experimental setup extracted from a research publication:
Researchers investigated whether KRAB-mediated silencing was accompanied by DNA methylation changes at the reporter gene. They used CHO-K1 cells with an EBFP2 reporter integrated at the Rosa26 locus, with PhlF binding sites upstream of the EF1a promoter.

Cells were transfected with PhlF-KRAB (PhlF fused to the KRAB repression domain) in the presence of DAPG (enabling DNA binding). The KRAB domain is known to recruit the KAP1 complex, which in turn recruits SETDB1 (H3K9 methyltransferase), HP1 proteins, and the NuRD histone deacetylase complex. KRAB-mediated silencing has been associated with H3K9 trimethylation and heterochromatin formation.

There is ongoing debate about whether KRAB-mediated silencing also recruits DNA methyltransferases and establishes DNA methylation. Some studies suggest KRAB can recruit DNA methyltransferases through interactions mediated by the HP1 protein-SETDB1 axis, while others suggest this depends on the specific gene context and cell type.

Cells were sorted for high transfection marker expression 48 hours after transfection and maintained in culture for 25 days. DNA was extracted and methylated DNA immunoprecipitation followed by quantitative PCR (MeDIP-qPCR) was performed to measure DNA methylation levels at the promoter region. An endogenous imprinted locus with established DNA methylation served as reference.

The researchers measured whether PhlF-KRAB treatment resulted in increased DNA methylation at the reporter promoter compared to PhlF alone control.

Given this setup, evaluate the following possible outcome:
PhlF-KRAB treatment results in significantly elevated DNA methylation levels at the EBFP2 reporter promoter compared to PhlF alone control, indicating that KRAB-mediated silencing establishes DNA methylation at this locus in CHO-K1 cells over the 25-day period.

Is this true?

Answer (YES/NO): NO